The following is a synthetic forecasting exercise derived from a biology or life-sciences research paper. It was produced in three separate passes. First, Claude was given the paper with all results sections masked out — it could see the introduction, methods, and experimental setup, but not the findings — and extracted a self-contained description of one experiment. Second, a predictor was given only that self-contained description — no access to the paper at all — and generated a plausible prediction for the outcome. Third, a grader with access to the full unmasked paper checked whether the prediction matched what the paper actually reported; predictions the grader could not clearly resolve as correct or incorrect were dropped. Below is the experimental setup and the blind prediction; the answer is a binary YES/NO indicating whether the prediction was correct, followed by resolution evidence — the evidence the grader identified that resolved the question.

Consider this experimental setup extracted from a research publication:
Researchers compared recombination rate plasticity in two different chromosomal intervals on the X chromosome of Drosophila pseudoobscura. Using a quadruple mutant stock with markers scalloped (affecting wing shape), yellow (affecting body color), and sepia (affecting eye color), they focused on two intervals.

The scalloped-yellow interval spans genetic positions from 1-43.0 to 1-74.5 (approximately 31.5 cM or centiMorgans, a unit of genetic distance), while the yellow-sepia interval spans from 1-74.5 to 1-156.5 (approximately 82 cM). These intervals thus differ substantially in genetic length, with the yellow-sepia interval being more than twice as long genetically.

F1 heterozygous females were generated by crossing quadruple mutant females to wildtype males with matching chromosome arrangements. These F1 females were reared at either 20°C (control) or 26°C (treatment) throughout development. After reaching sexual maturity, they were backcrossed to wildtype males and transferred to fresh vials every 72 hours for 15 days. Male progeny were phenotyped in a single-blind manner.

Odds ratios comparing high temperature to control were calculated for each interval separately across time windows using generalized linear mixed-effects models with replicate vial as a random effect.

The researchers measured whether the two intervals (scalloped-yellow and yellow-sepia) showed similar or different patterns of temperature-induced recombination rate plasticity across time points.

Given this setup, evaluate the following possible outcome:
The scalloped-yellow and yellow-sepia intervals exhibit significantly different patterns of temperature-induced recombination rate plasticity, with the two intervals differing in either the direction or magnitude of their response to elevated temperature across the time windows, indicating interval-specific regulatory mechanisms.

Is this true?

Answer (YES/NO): YES